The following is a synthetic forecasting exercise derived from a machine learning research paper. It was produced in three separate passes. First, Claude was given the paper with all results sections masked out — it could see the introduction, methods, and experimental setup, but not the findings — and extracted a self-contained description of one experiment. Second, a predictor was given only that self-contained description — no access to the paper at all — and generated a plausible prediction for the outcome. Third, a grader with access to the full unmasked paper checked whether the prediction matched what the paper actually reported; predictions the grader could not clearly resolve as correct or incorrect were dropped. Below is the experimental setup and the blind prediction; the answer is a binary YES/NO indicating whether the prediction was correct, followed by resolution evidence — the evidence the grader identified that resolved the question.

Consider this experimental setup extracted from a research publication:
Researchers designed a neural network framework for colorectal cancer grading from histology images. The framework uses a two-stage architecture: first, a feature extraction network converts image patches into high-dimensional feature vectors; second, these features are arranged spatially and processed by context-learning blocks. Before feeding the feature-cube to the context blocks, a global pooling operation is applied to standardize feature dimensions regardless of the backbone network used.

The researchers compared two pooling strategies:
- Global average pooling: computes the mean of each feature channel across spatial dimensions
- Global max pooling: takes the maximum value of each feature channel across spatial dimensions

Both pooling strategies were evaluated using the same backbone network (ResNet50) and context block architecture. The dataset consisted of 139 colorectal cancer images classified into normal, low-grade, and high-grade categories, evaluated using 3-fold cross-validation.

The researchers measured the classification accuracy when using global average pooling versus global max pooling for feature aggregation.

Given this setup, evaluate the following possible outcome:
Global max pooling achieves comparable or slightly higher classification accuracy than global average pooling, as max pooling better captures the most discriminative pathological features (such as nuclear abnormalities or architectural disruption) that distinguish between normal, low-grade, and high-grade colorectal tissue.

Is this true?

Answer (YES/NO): YES